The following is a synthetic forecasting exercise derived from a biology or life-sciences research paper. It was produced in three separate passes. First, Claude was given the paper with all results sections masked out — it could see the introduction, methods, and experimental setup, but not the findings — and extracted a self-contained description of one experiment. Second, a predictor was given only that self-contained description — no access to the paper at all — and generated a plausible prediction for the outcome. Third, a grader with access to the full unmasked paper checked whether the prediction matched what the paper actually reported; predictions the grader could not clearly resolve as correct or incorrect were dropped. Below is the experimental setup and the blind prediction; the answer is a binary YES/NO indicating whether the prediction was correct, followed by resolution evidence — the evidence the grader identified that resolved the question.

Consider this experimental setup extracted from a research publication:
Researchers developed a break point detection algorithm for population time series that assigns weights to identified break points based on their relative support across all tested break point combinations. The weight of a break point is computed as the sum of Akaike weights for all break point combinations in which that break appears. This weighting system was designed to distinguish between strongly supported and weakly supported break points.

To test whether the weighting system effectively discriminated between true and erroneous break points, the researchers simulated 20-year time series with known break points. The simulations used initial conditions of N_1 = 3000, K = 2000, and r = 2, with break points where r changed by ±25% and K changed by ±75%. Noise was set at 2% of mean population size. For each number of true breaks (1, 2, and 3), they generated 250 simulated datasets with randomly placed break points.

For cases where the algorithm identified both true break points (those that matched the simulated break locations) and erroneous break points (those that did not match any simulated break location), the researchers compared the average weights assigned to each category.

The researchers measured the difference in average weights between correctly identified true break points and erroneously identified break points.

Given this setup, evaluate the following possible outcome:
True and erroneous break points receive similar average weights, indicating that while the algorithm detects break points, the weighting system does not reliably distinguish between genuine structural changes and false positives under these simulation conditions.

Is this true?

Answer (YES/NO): NO